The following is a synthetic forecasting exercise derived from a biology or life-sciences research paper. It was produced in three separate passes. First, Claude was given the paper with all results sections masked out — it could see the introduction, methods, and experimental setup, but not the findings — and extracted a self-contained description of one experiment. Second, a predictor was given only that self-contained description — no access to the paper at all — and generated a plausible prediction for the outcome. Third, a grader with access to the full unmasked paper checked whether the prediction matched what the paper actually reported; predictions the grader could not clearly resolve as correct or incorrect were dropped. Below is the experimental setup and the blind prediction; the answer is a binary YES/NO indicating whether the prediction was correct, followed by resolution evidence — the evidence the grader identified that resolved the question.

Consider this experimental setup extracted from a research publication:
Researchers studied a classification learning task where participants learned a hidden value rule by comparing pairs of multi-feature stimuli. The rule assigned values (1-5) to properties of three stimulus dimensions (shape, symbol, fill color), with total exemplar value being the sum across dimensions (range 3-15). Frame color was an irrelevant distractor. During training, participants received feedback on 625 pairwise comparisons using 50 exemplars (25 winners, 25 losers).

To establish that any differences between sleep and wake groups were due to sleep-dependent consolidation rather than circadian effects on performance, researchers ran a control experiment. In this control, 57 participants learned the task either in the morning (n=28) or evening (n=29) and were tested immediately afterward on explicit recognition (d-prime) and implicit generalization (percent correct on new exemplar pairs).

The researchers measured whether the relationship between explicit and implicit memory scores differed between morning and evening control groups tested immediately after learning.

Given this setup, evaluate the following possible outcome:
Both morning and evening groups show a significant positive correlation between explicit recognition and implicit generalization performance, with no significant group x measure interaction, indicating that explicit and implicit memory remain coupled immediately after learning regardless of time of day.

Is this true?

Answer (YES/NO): NO